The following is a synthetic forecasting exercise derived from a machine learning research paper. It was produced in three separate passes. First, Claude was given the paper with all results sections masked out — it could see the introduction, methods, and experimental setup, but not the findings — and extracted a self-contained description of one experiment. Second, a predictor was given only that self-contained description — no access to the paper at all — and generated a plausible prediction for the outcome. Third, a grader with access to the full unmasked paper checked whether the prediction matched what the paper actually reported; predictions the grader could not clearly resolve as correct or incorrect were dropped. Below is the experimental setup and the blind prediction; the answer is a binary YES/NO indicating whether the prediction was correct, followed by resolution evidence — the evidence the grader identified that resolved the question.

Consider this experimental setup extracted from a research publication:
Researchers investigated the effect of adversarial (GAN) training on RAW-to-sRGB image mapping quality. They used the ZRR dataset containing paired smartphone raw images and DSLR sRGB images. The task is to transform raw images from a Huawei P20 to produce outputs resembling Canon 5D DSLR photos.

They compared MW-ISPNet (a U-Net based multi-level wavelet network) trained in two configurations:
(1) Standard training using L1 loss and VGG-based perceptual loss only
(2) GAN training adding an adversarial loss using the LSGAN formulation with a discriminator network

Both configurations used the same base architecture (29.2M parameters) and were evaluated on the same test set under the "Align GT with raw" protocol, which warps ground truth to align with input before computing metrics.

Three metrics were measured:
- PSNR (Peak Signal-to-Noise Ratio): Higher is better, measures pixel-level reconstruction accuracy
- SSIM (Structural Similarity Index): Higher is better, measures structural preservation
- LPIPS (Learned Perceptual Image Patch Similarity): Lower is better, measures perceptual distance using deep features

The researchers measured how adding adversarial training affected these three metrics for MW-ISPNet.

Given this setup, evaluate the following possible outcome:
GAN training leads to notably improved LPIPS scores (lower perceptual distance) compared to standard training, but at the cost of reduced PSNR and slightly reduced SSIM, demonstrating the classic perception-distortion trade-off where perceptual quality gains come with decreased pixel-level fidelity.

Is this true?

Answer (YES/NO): YES